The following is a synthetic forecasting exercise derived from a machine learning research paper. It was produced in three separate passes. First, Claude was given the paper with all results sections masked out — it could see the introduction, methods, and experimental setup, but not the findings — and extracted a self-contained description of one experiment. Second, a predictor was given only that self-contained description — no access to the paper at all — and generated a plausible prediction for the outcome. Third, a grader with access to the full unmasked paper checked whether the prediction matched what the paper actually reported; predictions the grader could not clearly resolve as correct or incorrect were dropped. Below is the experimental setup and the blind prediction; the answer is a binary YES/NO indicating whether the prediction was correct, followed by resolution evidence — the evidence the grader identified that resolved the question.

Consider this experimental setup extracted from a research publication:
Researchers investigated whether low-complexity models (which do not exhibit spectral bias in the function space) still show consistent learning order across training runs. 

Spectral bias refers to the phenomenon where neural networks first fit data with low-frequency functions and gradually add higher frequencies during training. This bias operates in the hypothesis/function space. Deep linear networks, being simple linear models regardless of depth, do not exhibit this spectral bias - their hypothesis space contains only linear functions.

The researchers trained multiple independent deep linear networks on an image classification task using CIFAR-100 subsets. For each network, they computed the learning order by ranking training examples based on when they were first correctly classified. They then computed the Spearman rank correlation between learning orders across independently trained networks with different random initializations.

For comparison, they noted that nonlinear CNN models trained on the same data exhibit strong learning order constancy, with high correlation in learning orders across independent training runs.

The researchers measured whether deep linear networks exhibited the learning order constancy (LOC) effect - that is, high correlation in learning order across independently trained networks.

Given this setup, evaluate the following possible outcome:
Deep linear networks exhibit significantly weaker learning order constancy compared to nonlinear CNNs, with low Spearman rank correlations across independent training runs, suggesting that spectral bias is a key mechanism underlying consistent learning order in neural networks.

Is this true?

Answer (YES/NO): NO